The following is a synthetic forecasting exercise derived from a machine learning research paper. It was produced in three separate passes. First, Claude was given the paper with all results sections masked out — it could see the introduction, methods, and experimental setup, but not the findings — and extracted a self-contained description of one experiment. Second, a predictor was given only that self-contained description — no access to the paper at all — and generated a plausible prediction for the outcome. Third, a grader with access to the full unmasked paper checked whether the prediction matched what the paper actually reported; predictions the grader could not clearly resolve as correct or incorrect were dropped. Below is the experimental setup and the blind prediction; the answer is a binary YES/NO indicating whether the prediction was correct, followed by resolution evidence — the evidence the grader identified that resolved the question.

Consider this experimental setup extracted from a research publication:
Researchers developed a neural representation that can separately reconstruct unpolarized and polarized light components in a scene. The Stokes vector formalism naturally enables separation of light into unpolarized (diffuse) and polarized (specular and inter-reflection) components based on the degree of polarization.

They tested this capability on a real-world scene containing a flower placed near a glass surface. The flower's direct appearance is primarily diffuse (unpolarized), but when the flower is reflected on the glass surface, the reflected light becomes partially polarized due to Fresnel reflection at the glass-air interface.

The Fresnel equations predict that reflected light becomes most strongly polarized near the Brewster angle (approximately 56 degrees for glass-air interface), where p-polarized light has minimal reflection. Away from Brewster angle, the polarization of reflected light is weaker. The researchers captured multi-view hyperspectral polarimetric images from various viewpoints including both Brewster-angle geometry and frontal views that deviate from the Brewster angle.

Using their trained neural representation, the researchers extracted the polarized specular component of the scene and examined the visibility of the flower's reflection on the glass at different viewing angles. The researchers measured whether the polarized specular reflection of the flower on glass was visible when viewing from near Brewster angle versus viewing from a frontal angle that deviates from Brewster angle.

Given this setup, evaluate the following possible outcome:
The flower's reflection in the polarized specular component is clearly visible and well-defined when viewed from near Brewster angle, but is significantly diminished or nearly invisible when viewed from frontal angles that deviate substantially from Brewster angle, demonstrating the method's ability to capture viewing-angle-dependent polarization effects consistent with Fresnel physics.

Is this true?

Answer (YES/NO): YES